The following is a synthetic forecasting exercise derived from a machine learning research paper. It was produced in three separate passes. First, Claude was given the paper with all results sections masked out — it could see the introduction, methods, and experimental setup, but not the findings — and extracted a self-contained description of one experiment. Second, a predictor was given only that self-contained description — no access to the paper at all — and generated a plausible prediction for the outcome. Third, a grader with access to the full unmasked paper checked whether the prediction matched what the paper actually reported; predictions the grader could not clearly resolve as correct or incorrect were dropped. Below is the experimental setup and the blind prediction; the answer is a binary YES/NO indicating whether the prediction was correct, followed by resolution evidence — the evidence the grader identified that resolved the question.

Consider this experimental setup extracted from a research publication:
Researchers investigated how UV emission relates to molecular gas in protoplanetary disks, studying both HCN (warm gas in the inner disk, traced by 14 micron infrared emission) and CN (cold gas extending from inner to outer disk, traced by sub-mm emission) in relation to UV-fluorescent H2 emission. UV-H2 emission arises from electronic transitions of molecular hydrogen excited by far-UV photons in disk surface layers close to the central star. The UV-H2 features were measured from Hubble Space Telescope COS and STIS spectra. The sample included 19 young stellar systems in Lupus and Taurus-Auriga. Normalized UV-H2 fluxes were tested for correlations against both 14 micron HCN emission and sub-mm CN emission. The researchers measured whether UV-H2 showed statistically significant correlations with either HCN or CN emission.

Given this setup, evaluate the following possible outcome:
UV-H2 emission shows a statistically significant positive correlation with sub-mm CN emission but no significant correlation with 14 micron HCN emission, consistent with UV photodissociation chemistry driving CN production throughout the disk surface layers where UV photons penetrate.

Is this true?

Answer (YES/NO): NO